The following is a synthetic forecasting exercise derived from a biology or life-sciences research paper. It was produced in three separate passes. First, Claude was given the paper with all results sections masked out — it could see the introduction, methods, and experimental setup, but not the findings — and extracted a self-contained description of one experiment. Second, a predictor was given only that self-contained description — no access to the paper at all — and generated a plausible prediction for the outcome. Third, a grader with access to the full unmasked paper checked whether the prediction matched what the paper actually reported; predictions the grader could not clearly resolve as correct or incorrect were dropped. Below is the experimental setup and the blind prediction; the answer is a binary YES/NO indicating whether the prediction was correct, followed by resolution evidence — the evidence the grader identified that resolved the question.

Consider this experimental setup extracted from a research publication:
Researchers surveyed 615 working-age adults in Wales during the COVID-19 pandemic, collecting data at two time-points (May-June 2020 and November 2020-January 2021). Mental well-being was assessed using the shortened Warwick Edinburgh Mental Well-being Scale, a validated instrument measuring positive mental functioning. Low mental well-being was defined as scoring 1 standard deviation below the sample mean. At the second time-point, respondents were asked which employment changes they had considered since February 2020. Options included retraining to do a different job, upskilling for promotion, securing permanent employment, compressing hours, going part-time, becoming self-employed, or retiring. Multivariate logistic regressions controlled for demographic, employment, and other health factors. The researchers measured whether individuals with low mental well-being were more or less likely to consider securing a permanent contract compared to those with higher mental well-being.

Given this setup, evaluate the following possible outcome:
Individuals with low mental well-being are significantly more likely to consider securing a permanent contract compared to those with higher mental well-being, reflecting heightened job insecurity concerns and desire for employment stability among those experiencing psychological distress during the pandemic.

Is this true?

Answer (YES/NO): YES